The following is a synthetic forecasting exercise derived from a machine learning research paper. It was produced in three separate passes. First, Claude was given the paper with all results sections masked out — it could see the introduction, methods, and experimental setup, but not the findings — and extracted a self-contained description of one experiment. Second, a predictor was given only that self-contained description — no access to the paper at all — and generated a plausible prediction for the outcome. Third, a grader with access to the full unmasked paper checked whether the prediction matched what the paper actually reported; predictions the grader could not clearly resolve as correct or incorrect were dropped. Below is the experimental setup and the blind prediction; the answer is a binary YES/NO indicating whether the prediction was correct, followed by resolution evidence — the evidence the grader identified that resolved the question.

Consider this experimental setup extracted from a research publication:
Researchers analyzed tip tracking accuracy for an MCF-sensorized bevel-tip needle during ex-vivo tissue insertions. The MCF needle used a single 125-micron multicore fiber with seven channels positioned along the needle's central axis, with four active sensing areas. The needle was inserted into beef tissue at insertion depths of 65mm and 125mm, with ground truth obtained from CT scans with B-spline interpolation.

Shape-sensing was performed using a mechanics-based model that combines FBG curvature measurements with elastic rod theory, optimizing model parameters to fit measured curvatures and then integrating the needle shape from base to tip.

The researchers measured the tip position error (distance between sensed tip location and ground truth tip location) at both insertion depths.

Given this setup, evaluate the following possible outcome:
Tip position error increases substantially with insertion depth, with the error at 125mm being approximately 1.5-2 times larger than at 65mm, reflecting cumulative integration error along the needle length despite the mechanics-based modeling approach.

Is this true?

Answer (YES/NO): NO